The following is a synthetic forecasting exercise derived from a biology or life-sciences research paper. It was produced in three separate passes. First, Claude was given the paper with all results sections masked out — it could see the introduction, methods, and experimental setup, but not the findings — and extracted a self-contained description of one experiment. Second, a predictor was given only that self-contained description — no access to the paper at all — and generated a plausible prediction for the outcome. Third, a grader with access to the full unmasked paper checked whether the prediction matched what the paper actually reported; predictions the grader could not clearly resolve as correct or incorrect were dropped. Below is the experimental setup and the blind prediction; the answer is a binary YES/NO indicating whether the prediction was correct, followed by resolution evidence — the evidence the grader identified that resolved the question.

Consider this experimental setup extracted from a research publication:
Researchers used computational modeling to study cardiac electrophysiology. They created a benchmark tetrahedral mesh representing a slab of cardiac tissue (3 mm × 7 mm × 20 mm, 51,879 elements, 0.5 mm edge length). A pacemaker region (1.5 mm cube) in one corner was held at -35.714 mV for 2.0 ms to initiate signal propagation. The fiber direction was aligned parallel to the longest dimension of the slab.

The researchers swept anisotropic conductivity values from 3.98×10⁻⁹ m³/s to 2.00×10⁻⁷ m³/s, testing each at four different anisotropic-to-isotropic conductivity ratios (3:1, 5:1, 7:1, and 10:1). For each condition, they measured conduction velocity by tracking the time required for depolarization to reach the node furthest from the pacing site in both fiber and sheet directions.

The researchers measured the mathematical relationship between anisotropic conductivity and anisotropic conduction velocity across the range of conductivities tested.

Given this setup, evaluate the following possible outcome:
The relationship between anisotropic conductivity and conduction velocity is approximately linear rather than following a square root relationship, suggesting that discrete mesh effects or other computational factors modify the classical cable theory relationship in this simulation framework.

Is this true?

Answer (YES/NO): NO